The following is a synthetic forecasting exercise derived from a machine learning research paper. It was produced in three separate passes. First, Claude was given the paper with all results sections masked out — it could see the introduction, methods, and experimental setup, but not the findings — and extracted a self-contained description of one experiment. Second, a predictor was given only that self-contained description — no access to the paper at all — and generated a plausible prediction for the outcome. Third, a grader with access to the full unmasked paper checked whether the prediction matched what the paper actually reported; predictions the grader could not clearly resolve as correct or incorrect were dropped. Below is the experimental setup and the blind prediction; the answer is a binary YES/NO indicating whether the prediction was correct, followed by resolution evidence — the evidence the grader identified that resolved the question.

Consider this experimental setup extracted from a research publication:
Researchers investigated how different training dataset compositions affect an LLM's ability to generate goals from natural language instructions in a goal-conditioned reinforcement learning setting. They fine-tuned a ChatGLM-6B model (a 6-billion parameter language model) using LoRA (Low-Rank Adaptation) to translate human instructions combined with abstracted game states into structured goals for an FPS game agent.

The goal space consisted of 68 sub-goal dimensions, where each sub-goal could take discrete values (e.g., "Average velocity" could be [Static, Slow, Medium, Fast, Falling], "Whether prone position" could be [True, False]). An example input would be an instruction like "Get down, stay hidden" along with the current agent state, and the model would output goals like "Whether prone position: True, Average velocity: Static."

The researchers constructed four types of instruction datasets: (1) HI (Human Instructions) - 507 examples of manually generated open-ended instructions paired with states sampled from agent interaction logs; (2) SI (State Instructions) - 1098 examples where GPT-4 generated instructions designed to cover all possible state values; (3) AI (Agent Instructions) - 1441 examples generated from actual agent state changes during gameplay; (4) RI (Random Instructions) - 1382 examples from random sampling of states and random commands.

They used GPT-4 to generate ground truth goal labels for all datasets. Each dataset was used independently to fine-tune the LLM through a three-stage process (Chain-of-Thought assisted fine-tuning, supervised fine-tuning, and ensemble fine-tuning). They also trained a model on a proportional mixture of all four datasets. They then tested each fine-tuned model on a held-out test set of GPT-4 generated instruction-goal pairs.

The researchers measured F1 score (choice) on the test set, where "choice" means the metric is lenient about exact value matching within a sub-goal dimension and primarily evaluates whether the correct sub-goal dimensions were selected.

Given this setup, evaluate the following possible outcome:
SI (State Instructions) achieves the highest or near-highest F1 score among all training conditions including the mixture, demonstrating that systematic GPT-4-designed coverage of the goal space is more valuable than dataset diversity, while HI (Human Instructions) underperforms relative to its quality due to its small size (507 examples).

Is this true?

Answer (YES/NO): NO